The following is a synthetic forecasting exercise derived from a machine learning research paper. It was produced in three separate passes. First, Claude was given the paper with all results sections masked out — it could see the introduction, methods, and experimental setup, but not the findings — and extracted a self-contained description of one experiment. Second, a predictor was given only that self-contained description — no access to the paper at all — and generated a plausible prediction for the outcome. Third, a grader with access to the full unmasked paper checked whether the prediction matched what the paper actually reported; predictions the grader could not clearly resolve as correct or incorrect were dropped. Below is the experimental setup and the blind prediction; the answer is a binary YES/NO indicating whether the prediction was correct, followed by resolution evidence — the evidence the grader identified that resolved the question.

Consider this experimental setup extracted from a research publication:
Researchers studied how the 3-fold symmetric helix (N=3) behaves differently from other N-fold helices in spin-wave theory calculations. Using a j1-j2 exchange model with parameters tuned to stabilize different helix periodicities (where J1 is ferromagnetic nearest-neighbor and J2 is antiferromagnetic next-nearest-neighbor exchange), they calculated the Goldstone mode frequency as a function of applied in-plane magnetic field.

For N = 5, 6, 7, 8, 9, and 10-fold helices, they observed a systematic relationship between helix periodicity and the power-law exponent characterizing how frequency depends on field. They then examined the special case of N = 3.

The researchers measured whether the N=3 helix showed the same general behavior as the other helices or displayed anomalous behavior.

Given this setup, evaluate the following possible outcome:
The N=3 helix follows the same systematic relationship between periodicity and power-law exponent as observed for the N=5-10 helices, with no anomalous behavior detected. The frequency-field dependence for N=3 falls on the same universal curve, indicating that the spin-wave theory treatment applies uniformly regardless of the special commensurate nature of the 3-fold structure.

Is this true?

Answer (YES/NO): NO